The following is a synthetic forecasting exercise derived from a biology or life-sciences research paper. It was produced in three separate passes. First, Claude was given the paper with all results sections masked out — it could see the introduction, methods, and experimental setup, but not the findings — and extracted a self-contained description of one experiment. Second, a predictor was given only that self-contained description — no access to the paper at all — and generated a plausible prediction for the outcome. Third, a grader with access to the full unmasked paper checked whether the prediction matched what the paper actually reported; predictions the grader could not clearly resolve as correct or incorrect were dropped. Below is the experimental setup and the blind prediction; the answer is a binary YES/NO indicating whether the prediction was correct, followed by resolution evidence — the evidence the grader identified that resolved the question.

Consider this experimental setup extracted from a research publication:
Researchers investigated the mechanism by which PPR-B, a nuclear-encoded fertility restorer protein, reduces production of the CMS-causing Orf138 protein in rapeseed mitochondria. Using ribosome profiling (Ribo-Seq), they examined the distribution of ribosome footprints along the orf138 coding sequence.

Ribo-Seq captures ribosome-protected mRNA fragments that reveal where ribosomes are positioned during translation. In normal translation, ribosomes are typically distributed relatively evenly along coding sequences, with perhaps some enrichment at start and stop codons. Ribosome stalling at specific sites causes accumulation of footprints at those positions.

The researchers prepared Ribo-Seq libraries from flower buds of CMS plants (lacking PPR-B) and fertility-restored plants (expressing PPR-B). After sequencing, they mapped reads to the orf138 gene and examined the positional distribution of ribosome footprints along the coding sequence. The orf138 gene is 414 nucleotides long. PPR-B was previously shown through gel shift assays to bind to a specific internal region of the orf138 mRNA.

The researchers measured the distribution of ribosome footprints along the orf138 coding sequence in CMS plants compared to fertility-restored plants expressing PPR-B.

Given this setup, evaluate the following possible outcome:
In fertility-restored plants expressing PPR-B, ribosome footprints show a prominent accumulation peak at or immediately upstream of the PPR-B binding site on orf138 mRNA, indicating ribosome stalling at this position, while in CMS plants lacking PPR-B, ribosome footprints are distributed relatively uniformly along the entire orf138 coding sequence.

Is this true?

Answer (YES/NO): NO